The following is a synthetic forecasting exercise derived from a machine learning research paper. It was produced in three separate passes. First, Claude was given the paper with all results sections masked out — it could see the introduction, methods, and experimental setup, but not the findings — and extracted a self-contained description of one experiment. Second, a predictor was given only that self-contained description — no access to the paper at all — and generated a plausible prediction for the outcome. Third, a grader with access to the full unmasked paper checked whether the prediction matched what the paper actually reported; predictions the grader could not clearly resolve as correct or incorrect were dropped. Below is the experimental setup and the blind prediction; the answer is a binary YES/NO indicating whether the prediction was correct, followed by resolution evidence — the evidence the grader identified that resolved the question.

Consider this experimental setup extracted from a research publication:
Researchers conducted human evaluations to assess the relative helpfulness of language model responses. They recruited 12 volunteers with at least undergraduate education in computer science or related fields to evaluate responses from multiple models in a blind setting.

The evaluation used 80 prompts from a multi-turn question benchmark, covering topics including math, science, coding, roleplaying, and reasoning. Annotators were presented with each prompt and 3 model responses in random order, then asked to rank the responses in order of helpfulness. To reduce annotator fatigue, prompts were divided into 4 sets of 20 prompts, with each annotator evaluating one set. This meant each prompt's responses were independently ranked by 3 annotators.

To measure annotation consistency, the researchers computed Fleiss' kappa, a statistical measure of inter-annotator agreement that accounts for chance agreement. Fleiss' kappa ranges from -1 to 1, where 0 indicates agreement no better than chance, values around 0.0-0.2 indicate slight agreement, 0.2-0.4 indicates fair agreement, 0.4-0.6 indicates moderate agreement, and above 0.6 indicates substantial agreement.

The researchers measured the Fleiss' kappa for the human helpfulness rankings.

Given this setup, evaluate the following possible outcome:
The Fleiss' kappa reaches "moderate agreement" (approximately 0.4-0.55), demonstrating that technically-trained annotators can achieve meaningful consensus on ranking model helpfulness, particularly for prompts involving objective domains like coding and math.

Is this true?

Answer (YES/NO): NO